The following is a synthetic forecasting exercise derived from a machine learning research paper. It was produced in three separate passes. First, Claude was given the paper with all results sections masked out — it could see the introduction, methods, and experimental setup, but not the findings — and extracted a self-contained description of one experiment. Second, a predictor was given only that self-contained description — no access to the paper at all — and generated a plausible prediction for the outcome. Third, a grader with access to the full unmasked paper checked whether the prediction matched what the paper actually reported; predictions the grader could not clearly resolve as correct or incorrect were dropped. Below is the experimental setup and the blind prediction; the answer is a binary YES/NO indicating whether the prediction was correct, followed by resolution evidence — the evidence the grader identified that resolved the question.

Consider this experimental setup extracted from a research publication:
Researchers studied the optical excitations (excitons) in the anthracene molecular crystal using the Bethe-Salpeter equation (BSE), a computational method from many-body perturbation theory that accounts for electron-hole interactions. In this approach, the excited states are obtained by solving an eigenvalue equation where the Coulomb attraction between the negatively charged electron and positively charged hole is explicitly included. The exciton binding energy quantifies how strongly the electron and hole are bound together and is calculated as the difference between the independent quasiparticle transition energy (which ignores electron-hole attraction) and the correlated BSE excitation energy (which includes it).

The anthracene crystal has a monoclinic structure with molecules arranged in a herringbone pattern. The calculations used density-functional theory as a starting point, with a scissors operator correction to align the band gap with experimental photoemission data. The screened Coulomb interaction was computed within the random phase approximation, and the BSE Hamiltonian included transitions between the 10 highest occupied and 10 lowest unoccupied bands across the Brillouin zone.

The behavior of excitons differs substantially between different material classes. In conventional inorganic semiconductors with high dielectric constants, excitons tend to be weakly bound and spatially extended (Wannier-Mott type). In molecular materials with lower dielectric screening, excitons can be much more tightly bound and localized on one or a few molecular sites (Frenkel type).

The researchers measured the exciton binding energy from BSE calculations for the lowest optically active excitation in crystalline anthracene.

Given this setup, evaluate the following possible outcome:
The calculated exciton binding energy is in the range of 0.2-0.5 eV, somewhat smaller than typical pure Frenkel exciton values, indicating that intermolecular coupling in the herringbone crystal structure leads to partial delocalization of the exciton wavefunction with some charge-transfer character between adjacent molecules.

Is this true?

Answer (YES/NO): NO